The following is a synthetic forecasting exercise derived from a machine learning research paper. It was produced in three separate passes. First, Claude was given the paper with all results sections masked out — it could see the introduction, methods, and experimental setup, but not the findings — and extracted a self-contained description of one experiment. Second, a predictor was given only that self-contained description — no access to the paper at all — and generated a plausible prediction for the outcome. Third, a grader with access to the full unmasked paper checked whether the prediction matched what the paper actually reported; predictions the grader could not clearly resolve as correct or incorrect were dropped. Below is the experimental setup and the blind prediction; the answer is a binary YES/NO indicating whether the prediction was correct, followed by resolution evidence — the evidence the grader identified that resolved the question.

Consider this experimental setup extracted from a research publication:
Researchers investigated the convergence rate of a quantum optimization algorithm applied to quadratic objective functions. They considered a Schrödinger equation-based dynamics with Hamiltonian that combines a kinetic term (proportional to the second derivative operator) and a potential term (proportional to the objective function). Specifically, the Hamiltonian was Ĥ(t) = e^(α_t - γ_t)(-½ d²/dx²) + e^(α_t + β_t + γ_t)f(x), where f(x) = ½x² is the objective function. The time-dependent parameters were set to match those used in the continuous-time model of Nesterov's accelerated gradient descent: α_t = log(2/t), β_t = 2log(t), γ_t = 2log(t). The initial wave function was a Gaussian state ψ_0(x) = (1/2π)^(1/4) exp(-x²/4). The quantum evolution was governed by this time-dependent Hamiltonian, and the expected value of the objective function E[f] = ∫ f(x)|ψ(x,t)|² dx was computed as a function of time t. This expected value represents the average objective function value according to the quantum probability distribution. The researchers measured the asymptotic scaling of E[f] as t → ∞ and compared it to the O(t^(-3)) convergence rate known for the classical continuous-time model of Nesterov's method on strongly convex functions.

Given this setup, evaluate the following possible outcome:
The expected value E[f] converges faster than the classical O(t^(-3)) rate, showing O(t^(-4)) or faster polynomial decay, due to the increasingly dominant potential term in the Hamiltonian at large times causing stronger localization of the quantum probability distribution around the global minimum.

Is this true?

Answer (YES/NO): NO